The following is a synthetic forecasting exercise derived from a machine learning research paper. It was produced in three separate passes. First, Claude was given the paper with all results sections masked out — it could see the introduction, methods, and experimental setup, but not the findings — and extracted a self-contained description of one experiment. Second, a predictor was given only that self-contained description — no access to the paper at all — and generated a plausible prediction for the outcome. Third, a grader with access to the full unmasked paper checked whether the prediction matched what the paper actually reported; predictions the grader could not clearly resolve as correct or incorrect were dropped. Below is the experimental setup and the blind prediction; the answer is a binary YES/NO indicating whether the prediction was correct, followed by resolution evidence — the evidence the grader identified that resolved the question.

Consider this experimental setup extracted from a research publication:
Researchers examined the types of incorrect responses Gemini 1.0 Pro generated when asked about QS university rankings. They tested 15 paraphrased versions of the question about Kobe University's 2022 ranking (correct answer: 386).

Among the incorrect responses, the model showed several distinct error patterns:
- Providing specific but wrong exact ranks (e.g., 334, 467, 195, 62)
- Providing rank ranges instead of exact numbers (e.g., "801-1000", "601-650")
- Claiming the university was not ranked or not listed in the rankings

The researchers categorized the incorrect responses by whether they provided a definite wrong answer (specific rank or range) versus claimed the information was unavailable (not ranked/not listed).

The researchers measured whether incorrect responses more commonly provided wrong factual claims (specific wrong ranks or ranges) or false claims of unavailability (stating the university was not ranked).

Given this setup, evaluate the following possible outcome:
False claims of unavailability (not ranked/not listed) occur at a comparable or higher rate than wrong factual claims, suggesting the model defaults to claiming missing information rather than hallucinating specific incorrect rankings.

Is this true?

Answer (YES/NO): NO